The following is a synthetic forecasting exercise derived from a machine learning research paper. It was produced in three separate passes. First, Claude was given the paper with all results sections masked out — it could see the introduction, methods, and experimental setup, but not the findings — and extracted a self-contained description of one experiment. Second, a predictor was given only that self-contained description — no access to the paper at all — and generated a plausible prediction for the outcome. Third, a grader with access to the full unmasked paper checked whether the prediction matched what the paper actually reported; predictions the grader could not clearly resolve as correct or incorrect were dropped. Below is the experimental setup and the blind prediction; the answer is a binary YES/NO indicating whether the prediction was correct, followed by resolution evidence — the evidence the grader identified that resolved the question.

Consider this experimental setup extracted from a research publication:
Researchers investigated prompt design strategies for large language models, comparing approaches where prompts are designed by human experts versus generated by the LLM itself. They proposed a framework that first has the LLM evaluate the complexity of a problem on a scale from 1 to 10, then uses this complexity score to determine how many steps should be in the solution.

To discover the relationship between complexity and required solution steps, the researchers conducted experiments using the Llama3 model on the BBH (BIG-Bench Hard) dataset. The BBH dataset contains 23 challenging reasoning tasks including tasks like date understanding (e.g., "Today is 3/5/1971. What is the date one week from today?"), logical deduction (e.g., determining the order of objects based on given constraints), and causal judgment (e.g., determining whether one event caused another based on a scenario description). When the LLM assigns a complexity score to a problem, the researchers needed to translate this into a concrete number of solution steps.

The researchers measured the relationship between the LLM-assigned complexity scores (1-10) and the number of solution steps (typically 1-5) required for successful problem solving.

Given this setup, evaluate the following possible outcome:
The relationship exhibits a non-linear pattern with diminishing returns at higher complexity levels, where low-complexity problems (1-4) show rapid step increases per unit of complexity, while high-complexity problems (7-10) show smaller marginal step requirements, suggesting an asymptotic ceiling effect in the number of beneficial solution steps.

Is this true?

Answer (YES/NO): NO